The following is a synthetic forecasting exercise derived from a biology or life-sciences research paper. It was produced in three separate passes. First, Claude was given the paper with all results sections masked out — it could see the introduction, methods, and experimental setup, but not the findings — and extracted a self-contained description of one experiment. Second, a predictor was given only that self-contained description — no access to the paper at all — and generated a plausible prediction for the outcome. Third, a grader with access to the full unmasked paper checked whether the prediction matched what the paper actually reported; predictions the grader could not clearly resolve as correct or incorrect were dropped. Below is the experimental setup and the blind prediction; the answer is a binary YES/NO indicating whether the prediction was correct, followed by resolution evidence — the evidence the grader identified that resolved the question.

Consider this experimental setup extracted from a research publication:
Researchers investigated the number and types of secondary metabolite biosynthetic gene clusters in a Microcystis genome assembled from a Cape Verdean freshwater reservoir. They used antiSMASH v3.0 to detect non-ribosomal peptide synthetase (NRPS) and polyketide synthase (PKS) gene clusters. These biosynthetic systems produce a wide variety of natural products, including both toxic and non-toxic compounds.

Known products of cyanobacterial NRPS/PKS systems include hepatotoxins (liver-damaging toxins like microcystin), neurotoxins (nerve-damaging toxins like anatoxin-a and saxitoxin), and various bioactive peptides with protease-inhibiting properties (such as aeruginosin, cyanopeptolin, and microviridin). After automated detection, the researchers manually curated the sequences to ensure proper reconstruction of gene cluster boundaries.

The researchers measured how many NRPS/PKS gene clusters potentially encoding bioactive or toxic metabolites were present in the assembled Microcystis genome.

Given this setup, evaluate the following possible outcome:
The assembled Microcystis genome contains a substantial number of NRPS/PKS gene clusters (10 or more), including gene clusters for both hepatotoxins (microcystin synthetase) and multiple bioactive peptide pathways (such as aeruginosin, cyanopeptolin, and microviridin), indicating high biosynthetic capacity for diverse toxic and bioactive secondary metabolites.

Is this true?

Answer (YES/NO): NO